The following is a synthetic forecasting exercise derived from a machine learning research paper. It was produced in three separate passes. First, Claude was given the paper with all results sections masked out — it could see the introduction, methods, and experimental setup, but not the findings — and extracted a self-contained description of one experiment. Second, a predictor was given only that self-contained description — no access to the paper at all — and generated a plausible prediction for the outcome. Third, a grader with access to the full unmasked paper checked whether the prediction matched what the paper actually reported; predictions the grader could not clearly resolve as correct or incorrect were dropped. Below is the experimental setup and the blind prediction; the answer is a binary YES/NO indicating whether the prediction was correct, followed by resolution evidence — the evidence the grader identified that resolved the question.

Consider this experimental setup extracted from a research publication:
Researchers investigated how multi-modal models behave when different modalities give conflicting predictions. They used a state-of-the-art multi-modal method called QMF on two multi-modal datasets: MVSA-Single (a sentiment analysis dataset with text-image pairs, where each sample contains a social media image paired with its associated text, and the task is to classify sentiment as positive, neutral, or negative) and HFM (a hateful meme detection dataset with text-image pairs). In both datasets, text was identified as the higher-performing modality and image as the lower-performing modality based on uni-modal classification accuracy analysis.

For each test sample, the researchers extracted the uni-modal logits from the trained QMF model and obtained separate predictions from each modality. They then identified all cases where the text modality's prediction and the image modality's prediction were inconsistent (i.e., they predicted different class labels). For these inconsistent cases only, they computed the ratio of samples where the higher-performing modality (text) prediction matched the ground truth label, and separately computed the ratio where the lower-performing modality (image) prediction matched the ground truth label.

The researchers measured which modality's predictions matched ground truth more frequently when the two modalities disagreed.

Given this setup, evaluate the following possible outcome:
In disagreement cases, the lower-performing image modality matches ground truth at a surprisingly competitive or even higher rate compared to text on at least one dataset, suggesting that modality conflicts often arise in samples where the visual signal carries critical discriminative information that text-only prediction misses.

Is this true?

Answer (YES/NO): NO